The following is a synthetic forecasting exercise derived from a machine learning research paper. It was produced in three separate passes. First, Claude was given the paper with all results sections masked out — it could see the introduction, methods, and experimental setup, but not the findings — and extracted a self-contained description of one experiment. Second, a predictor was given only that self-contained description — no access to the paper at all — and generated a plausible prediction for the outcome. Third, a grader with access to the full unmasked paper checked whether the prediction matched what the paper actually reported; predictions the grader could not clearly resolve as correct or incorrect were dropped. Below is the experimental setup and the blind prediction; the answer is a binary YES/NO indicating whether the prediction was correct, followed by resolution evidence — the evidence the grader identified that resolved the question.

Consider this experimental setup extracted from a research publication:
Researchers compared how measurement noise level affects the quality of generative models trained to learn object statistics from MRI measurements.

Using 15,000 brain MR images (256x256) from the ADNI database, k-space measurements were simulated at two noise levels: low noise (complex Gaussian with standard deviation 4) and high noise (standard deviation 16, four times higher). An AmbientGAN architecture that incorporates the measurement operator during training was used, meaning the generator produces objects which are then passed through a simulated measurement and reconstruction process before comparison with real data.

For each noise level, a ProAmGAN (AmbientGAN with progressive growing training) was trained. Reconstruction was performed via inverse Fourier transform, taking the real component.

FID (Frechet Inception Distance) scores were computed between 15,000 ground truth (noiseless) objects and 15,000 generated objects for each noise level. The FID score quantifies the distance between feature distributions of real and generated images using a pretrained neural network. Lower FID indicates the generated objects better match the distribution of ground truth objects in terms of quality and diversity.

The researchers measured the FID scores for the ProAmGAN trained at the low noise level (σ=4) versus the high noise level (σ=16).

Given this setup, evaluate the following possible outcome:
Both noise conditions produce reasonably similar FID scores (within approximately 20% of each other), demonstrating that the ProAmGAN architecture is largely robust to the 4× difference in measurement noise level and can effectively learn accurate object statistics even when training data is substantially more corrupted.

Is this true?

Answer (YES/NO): NO